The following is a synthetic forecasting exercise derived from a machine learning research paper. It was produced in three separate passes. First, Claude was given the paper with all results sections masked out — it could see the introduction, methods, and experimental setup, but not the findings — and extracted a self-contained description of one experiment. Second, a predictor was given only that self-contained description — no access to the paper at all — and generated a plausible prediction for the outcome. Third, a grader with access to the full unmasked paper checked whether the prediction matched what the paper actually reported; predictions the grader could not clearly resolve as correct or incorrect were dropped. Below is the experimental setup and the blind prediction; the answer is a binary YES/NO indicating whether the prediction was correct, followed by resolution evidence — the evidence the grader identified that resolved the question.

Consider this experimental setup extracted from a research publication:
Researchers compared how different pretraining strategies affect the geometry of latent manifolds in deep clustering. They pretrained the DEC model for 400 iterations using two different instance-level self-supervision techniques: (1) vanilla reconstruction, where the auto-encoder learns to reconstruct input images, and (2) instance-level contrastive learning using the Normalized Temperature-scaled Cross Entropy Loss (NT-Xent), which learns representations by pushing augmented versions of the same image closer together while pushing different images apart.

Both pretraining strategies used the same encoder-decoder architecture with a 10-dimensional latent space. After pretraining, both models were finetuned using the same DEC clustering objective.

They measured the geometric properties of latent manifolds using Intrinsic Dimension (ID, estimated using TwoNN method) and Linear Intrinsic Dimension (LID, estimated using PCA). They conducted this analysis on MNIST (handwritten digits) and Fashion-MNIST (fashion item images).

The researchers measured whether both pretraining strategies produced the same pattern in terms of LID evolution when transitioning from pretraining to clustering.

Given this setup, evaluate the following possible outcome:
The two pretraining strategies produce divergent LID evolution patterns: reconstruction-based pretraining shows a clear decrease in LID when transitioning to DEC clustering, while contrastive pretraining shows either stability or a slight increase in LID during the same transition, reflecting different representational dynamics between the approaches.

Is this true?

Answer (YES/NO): NO